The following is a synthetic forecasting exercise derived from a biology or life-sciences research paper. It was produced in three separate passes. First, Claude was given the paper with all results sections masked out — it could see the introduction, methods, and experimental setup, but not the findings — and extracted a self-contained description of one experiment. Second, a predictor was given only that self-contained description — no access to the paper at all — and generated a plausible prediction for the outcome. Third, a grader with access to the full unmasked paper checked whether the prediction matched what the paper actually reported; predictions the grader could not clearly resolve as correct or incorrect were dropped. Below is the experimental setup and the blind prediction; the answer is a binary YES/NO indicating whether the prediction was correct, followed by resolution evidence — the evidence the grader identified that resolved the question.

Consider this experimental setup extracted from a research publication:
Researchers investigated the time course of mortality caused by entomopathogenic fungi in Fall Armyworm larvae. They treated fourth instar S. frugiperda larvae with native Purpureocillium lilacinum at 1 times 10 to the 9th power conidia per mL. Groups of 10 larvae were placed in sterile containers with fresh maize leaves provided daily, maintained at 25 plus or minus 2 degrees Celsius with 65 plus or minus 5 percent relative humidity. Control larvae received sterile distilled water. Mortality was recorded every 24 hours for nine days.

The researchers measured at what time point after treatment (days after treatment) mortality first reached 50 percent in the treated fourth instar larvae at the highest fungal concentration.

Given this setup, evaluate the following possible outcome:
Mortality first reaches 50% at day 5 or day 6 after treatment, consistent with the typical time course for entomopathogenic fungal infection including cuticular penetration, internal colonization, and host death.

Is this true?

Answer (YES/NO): NO